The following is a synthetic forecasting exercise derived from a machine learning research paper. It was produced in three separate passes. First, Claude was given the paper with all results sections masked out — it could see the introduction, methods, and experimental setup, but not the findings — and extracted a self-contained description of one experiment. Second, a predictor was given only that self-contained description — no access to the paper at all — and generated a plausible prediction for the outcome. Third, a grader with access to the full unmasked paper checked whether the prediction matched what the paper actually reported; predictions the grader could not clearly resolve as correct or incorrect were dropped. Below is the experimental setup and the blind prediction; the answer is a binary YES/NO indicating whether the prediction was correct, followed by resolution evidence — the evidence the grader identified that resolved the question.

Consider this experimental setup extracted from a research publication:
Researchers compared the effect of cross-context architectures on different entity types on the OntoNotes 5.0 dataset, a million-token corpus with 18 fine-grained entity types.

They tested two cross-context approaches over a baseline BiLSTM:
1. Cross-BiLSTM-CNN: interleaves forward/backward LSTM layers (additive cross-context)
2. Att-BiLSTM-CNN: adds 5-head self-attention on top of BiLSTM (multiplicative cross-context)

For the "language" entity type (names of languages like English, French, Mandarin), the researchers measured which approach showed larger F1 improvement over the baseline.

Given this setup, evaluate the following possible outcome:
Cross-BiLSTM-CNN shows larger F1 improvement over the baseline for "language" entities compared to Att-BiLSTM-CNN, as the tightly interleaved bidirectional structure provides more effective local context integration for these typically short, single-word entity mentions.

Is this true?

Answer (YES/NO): YES